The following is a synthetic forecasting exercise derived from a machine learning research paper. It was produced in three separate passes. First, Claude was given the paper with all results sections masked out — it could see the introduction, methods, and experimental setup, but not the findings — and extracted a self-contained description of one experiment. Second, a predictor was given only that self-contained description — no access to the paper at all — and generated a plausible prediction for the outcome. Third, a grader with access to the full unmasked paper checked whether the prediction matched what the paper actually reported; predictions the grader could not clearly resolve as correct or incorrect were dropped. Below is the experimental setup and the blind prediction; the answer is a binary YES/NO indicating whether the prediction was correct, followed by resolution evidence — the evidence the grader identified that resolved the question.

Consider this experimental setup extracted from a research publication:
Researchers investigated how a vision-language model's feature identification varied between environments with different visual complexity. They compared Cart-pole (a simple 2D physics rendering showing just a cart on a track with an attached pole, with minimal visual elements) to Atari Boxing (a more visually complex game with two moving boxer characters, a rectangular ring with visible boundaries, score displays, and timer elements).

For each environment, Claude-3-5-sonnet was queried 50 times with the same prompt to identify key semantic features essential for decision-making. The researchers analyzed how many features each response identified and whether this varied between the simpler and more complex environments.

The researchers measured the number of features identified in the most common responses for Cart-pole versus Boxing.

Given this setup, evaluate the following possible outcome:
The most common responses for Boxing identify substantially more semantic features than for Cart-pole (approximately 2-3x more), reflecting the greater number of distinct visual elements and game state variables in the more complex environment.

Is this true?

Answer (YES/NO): NO